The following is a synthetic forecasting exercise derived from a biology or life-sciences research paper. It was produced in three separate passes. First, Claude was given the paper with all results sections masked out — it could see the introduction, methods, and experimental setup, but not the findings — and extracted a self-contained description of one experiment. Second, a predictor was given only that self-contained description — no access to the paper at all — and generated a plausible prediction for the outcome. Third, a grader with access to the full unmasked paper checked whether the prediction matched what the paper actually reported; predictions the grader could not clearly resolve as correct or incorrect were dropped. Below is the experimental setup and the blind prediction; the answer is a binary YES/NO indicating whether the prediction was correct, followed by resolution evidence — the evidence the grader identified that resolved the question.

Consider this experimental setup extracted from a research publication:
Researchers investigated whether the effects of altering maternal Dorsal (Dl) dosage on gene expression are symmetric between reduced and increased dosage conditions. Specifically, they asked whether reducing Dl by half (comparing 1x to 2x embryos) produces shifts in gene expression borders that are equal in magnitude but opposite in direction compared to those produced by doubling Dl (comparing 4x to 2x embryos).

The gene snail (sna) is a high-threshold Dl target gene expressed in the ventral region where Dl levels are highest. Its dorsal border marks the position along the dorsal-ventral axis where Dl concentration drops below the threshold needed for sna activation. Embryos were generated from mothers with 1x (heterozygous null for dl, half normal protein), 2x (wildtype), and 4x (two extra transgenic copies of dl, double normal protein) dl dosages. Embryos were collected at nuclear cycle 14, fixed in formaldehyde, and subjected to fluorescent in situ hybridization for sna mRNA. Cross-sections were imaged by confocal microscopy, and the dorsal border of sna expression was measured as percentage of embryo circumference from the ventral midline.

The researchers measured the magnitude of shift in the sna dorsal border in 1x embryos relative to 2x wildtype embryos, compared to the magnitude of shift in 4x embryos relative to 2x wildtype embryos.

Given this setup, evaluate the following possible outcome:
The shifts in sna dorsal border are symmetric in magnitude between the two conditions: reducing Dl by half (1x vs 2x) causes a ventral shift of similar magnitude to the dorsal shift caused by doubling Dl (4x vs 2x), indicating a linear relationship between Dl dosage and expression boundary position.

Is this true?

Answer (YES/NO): NO